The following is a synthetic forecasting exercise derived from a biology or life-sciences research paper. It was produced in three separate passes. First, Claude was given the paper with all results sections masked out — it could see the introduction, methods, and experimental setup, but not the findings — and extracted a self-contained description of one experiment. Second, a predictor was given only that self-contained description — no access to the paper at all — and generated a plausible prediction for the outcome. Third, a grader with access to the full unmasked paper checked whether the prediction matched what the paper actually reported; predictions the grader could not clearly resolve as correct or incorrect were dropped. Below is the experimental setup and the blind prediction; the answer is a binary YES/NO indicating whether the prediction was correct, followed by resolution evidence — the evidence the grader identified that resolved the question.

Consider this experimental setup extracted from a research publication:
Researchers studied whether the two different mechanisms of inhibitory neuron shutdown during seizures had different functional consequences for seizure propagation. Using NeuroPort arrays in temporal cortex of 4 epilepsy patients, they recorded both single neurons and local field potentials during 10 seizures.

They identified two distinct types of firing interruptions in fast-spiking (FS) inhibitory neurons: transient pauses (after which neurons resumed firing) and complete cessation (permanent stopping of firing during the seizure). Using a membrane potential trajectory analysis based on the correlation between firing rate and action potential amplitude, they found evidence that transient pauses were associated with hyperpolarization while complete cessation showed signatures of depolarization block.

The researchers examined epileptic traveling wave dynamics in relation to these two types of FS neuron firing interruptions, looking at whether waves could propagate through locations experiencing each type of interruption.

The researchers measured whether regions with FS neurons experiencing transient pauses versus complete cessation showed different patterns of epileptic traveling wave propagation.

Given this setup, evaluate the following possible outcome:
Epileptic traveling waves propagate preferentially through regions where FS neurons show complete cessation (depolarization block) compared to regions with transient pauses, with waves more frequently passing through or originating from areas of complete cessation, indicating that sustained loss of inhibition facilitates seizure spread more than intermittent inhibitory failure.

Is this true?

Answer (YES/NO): YES